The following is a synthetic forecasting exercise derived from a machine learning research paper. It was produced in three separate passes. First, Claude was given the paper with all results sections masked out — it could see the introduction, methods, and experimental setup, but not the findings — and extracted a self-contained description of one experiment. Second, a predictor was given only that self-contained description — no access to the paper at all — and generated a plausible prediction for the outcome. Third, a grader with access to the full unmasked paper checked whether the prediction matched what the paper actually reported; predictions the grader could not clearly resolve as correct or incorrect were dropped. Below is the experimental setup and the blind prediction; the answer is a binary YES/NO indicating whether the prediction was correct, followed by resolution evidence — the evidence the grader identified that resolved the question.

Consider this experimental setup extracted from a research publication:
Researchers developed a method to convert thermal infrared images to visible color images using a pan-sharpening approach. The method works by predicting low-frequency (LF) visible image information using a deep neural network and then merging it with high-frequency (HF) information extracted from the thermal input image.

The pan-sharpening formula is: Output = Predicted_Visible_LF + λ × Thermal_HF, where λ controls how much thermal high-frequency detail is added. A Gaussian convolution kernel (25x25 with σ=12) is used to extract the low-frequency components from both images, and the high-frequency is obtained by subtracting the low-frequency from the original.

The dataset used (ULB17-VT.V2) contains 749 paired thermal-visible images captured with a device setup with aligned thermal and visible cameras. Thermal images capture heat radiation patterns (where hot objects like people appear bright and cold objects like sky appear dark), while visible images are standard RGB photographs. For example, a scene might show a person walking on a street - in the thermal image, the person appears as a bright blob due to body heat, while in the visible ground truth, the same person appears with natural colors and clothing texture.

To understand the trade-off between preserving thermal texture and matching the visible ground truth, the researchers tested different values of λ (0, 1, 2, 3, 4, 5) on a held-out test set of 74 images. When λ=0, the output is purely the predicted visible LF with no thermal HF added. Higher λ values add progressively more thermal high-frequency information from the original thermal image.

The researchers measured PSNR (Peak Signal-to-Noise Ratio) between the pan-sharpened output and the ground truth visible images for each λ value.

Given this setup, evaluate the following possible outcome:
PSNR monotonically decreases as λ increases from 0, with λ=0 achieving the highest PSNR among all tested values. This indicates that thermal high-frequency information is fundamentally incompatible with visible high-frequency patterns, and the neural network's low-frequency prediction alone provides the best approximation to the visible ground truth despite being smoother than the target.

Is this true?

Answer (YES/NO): YES